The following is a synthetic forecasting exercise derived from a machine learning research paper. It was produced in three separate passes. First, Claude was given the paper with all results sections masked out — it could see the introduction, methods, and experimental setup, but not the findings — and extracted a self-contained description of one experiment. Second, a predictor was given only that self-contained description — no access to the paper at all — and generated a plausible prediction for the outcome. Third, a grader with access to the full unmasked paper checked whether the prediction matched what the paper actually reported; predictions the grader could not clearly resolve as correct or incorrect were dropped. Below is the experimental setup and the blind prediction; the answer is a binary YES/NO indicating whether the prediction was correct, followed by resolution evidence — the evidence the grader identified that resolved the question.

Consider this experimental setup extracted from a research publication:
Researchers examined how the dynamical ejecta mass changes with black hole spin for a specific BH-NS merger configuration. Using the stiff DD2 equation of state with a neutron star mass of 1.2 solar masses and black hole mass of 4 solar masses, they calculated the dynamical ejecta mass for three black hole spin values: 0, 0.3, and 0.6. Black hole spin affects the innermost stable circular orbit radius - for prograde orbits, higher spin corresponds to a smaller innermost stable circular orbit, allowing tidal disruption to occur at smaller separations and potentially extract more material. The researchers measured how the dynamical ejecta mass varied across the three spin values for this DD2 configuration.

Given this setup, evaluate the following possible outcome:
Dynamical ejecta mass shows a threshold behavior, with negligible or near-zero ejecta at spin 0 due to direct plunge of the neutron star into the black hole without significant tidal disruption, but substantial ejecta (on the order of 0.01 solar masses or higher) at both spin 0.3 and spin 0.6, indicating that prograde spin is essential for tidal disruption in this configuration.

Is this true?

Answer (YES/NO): NO